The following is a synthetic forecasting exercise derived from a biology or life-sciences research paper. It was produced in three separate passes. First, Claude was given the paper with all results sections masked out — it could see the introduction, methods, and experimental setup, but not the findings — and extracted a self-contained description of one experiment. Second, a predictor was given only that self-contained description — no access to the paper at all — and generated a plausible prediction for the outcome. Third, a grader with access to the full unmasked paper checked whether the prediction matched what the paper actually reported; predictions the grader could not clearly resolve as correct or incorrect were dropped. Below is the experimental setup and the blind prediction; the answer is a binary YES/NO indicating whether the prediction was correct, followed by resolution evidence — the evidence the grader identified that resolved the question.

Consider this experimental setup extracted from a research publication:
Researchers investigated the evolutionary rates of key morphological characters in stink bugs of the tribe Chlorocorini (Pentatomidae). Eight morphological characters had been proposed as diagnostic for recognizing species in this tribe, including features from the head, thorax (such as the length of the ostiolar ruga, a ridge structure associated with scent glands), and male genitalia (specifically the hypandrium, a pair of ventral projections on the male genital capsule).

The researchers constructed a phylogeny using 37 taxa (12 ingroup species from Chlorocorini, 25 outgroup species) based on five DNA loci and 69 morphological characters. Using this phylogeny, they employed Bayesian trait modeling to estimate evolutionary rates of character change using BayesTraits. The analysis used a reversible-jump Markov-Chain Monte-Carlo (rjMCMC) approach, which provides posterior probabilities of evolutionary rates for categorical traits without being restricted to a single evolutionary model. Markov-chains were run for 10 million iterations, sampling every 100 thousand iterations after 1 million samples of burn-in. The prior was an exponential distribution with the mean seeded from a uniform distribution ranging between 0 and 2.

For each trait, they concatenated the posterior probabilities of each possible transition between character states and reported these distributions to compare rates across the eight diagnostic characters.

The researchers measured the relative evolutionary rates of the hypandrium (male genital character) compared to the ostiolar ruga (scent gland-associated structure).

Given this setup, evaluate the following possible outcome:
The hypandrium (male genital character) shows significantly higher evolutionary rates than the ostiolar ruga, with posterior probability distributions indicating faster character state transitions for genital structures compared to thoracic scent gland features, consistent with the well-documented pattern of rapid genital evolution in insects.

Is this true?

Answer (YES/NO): NO